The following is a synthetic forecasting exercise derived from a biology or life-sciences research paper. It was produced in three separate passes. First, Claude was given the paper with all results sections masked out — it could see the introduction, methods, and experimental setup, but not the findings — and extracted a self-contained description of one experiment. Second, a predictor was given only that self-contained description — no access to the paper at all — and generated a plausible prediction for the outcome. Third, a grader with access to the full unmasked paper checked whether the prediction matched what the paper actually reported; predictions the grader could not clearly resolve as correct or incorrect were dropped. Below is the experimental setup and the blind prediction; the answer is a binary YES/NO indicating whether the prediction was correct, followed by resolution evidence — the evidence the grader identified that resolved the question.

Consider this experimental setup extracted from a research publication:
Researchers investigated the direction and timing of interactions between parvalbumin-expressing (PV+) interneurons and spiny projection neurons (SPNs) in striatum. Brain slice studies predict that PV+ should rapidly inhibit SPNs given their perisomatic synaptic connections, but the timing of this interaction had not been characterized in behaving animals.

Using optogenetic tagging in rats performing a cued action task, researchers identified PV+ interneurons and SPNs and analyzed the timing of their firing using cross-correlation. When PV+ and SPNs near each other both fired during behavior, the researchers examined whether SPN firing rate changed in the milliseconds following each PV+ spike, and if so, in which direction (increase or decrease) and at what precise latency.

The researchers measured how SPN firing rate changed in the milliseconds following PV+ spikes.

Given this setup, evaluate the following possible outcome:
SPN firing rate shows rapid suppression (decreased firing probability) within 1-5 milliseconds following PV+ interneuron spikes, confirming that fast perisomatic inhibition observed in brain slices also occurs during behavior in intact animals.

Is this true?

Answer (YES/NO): YES